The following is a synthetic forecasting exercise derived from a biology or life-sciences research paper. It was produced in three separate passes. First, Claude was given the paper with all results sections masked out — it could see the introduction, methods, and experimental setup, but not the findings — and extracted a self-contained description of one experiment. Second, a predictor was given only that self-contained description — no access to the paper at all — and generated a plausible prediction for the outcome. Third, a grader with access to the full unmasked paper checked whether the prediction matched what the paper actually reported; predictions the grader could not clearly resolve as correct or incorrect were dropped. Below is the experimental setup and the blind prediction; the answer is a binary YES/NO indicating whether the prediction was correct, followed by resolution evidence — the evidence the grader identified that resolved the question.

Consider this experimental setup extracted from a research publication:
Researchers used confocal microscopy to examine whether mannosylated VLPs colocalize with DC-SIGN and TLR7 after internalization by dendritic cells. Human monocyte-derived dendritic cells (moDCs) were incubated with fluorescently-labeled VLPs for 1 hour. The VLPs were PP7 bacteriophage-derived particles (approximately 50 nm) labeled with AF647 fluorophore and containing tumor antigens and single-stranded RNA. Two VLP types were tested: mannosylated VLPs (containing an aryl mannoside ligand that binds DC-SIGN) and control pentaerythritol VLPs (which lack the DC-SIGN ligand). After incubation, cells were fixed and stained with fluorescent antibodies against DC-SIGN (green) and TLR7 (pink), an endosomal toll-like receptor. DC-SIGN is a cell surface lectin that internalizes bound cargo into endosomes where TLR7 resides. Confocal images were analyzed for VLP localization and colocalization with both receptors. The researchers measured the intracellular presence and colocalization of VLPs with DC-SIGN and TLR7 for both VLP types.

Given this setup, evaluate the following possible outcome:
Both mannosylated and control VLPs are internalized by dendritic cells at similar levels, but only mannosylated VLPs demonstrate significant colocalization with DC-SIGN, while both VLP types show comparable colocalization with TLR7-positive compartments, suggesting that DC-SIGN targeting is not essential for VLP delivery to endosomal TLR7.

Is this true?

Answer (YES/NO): NO